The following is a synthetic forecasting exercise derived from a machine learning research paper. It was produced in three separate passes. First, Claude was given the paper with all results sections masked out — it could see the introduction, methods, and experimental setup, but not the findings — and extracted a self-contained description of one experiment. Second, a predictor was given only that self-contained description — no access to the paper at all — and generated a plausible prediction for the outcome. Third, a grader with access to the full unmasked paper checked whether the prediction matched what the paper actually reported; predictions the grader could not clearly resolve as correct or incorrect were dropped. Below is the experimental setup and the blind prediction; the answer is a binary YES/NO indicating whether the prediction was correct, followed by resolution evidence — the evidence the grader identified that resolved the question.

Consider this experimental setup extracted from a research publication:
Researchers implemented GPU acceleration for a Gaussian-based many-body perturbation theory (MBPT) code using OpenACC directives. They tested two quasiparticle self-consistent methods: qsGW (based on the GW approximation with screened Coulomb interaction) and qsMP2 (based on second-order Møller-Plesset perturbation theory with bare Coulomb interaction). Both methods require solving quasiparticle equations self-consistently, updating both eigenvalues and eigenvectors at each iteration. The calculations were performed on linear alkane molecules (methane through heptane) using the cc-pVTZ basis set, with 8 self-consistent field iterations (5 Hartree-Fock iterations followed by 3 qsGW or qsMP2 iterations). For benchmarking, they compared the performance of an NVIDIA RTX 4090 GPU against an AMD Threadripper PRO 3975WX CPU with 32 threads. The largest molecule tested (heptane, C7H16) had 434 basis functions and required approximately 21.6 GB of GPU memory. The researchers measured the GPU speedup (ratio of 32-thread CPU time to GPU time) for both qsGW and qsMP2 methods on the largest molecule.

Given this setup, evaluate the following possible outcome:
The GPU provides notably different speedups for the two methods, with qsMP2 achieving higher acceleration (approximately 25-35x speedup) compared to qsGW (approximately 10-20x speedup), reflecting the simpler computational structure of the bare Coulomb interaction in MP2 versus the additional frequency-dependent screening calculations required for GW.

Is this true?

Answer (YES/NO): NO